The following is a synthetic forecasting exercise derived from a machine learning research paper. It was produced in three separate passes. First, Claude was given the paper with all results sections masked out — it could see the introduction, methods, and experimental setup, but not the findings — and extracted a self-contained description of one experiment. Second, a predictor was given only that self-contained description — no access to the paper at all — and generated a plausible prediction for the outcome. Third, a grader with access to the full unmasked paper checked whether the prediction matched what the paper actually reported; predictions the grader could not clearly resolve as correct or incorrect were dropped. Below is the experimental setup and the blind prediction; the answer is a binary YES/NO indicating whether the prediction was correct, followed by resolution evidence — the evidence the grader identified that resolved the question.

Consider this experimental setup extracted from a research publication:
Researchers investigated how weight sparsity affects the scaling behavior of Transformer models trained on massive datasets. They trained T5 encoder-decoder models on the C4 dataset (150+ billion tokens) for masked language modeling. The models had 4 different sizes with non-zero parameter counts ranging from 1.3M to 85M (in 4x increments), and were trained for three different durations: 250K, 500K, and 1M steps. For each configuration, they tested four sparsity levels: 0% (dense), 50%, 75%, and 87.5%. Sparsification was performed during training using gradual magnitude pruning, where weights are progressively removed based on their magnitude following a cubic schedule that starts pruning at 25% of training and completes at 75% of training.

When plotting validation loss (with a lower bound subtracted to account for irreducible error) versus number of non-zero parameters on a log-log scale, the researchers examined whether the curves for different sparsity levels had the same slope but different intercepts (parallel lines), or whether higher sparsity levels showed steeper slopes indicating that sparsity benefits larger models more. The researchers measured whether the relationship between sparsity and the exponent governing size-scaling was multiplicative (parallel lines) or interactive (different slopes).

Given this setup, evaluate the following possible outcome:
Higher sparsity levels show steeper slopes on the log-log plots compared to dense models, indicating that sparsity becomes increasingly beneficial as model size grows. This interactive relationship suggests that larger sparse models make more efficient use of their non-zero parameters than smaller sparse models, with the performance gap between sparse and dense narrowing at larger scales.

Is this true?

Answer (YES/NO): NO